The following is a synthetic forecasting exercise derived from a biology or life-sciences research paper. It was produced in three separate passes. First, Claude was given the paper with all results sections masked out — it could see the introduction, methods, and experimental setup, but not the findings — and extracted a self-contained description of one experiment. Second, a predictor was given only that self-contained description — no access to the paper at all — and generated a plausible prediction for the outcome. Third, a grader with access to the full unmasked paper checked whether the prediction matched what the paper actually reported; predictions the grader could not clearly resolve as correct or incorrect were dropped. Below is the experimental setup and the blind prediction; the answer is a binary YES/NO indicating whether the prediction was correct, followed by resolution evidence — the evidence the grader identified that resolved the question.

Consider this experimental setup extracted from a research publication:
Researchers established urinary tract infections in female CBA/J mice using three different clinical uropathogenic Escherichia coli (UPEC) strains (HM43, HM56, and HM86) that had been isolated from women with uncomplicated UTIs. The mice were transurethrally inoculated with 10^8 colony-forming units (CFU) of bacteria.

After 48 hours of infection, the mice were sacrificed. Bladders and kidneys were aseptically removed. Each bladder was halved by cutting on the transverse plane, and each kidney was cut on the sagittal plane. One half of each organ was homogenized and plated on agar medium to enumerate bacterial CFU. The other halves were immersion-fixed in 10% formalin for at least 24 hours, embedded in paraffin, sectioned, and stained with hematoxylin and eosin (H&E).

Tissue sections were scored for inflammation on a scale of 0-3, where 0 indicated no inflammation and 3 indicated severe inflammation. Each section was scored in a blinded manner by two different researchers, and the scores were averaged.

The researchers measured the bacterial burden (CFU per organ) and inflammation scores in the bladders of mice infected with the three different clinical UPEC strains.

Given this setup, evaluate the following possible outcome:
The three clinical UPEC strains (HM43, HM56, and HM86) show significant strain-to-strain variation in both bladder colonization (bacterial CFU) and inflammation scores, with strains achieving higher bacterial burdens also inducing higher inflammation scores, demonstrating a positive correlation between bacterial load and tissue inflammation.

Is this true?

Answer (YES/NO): NO